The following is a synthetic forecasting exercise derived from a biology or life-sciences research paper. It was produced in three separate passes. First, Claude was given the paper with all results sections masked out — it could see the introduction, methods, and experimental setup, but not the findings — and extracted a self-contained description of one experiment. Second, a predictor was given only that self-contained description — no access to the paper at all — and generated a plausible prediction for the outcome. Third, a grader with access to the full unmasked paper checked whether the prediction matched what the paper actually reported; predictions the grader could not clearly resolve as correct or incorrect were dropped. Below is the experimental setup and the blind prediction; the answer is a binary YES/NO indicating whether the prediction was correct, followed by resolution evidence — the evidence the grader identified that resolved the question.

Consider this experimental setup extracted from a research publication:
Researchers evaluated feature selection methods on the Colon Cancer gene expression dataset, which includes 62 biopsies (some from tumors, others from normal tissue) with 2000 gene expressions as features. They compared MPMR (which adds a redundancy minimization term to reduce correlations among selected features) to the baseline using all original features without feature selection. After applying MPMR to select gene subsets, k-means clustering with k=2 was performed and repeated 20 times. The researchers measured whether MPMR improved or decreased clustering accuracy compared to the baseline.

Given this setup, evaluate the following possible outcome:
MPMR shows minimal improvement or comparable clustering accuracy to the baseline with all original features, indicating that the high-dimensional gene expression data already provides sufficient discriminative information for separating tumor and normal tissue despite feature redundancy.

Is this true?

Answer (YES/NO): NO